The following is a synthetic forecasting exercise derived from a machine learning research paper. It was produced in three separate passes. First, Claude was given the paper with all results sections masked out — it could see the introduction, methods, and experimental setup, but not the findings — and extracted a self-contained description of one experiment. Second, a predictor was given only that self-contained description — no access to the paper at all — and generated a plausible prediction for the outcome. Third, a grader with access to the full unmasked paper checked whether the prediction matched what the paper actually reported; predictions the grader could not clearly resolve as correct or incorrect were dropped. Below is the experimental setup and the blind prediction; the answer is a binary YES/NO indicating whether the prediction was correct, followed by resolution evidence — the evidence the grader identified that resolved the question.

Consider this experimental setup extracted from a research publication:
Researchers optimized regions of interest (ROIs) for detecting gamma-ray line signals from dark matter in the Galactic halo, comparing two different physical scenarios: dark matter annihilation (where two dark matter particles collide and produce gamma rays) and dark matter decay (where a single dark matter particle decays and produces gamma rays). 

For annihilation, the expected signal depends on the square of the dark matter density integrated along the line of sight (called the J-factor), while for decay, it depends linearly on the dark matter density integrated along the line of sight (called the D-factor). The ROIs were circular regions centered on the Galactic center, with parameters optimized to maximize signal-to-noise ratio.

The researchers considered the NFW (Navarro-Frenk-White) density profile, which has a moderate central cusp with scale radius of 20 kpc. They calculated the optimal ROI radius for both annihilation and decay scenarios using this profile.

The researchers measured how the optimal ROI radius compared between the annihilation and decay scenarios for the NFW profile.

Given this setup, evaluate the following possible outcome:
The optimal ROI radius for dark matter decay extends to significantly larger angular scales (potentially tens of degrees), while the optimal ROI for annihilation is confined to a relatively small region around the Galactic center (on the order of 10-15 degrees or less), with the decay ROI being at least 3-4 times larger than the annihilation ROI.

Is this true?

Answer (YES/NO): NO